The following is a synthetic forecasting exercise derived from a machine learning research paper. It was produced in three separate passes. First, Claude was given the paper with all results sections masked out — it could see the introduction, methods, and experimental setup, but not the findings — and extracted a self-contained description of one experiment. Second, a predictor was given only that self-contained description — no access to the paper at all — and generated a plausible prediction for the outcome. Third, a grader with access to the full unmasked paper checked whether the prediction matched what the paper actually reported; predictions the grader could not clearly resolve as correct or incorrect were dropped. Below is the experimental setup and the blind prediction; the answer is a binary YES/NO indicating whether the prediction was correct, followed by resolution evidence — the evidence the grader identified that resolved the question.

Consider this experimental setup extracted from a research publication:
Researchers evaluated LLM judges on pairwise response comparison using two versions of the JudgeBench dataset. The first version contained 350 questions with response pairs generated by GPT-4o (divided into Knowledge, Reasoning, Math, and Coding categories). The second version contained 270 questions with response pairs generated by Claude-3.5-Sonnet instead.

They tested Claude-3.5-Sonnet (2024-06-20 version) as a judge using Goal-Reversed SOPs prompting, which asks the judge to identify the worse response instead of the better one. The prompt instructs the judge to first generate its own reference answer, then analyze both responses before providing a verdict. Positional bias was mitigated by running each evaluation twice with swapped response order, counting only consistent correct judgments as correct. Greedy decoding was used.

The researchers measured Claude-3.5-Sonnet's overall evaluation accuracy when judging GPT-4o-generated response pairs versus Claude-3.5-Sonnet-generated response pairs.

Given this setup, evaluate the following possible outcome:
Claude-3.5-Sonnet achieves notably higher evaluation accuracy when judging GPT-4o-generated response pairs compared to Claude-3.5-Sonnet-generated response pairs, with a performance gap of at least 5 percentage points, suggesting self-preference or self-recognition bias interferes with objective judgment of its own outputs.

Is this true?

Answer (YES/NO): YES